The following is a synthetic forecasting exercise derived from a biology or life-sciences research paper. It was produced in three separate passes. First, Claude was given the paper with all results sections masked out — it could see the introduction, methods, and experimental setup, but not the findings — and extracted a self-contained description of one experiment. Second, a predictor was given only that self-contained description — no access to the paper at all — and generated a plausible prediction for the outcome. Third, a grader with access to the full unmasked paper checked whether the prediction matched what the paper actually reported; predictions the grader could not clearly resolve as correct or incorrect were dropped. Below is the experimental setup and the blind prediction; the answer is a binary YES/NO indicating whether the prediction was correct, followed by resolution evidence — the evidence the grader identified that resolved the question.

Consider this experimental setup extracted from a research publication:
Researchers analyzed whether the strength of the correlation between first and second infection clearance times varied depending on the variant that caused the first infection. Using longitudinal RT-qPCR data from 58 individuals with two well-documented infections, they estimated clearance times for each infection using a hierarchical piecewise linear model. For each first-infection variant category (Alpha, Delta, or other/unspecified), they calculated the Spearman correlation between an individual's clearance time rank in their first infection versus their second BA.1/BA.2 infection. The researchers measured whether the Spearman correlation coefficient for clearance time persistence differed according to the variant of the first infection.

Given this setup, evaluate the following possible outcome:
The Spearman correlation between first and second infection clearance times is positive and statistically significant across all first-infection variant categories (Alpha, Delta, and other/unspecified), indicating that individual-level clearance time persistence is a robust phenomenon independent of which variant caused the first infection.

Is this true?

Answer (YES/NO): NO